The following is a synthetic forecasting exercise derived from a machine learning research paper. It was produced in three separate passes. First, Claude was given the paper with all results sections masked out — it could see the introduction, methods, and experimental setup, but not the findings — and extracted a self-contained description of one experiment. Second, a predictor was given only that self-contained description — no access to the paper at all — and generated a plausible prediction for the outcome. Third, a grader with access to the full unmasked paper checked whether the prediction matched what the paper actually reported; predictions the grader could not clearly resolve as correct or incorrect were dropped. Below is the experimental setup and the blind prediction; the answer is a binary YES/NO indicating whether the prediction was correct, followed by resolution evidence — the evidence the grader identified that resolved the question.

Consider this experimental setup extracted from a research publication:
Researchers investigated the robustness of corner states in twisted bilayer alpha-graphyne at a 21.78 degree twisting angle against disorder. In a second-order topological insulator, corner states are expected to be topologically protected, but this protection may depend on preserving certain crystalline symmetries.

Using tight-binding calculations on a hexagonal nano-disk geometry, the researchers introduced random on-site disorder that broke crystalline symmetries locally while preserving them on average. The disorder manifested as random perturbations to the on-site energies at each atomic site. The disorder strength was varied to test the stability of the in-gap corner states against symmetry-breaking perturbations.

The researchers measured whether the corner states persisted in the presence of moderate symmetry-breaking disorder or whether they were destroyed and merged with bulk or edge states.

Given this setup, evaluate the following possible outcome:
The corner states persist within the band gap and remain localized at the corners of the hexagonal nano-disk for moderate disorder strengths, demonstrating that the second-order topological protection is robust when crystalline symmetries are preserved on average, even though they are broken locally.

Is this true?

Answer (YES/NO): YES